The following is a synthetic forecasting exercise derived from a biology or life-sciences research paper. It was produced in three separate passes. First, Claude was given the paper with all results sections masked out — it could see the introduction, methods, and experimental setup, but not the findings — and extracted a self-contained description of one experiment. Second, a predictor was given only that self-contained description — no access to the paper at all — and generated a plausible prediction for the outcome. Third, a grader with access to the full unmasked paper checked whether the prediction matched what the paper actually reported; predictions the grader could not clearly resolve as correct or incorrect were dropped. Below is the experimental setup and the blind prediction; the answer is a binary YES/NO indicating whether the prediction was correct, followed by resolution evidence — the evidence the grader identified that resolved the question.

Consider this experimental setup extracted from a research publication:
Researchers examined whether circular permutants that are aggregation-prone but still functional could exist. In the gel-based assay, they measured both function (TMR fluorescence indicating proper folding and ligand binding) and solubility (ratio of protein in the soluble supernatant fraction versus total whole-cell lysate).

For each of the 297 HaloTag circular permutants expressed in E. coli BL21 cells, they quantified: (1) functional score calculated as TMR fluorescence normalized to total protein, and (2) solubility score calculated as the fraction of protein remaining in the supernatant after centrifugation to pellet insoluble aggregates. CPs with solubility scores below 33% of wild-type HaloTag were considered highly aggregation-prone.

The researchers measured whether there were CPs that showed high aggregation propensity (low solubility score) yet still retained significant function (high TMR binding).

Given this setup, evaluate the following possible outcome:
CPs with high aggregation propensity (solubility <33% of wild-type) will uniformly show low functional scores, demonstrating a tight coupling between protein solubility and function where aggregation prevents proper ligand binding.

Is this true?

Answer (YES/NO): NO